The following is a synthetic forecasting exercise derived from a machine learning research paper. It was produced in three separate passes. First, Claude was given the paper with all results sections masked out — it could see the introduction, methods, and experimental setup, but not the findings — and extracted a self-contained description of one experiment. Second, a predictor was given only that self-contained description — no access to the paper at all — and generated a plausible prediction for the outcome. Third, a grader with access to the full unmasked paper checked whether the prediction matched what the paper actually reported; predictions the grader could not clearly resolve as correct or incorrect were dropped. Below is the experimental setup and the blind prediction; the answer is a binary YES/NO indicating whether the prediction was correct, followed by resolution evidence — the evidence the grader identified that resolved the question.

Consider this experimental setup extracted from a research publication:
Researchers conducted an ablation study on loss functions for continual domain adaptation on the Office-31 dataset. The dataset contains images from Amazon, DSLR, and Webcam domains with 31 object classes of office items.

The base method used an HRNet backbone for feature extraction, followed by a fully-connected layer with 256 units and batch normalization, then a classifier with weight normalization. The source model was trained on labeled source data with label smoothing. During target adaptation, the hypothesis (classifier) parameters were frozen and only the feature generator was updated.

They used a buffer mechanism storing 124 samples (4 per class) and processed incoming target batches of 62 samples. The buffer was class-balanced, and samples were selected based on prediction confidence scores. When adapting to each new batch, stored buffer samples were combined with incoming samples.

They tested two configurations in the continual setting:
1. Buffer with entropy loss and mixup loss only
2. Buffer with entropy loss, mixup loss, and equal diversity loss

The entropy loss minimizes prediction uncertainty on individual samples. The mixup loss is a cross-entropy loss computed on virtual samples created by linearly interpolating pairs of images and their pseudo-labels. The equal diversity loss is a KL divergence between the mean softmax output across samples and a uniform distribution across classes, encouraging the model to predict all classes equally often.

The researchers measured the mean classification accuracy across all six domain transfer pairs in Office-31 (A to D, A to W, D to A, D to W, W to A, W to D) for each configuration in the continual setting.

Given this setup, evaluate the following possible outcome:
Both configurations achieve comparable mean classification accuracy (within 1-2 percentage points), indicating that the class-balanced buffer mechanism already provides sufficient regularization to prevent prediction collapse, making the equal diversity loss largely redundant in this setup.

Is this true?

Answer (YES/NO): NO